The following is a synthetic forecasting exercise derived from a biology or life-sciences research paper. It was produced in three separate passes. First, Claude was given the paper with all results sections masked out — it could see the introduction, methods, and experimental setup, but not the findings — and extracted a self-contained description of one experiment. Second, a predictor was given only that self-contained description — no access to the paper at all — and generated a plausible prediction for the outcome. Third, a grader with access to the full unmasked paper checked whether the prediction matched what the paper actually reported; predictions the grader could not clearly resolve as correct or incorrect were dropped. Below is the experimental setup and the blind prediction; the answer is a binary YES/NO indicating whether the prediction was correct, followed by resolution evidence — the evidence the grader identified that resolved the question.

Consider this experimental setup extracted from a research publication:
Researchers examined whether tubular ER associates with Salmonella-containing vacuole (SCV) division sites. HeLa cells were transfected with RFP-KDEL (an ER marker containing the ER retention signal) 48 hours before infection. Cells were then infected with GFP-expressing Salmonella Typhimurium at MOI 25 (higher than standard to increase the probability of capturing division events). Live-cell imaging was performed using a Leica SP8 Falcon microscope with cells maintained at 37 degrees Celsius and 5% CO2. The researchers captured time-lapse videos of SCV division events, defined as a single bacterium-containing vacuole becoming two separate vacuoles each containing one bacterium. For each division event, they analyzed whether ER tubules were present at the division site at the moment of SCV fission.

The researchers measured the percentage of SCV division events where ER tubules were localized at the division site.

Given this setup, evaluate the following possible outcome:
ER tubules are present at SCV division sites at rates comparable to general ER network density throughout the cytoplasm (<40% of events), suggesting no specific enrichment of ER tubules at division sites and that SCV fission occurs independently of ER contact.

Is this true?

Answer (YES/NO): NO